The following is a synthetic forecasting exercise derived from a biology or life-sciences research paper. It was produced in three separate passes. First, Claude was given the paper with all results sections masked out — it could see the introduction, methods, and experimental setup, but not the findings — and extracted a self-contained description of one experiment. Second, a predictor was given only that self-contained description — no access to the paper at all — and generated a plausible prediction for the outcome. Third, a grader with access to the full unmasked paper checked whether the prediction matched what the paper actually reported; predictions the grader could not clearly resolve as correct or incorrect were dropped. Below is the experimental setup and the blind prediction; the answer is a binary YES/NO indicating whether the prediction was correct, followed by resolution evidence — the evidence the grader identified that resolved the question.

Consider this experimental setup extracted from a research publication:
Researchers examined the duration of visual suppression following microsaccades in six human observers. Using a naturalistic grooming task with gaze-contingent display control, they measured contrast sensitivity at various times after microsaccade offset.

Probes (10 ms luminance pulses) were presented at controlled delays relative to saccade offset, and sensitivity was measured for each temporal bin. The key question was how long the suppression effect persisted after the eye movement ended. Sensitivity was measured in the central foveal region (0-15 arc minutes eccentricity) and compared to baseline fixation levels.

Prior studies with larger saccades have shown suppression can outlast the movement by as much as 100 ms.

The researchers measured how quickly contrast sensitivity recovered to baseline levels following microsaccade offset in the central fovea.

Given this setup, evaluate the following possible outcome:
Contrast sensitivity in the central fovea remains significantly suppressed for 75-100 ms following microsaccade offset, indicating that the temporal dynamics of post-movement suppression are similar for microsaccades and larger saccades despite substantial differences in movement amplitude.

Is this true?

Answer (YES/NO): NO